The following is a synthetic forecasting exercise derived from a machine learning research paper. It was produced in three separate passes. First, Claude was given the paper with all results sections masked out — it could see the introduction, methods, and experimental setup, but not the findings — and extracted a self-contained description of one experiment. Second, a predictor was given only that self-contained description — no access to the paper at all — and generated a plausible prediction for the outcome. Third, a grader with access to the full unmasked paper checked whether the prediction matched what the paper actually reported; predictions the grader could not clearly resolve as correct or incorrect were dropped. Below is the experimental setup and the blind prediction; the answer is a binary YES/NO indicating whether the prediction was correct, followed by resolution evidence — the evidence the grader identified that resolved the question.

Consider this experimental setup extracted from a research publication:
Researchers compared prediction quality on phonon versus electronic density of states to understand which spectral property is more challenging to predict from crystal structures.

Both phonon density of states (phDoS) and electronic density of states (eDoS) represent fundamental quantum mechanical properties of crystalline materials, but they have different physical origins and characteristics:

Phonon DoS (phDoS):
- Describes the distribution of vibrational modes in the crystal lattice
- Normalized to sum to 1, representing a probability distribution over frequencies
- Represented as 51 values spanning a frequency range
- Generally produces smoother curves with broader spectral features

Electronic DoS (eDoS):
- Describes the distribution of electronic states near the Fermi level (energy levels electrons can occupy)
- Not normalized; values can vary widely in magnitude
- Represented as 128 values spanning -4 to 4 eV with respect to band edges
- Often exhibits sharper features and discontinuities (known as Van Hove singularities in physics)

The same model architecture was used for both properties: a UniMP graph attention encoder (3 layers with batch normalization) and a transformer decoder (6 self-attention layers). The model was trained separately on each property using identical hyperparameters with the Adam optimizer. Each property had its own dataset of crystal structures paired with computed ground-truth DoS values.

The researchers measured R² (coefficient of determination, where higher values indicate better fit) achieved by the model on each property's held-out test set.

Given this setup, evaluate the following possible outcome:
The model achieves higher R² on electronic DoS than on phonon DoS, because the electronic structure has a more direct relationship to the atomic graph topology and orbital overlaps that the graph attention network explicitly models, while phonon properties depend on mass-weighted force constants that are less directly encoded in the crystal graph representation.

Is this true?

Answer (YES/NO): NO